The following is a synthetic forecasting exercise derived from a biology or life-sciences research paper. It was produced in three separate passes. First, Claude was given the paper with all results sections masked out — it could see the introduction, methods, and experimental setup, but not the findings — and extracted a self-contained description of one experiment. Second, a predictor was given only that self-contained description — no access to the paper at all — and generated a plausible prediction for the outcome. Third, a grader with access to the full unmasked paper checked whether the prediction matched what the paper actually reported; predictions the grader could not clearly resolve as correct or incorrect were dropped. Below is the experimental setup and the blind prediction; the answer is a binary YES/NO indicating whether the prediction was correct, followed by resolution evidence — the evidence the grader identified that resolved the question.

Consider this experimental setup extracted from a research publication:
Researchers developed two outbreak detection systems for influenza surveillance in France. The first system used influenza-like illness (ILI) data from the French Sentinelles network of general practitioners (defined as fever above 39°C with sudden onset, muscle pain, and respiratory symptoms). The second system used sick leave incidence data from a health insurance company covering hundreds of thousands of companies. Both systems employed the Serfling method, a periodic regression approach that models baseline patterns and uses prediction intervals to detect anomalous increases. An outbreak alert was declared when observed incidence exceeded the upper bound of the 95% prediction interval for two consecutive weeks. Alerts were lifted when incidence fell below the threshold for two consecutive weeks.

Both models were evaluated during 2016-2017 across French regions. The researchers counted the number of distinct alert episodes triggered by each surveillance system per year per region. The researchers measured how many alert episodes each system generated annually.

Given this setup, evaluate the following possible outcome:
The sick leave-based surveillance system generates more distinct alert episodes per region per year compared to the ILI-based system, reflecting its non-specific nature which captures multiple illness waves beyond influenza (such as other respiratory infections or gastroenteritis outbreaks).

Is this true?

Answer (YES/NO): YES